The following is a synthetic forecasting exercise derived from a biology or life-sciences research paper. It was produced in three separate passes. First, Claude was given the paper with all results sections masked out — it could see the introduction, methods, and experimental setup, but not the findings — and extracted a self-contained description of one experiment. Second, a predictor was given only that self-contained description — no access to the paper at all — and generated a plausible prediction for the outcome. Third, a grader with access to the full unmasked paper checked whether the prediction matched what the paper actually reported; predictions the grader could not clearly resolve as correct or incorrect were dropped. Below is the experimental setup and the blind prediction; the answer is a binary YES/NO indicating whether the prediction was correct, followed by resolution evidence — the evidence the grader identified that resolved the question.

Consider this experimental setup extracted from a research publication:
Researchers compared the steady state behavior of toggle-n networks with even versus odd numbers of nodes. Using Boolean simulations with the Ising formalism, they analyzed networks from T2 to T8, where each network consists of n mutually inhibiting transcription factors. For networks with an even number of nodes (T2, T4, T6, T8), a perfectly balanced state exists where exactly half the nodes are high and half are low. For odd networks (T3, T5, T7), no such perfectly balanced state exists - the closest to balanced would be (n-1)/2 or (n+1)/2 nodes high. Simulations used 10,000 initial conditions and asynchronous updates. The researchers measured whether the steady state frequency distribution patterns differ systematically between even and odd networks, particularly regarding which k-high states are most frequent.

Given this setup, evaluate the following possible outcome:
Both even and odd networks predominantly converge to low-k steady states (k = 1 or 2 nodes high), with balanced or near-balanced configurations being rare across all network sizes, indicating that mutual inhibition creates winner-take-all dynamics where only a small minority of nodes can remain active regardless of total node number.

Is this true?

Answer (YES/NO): NO